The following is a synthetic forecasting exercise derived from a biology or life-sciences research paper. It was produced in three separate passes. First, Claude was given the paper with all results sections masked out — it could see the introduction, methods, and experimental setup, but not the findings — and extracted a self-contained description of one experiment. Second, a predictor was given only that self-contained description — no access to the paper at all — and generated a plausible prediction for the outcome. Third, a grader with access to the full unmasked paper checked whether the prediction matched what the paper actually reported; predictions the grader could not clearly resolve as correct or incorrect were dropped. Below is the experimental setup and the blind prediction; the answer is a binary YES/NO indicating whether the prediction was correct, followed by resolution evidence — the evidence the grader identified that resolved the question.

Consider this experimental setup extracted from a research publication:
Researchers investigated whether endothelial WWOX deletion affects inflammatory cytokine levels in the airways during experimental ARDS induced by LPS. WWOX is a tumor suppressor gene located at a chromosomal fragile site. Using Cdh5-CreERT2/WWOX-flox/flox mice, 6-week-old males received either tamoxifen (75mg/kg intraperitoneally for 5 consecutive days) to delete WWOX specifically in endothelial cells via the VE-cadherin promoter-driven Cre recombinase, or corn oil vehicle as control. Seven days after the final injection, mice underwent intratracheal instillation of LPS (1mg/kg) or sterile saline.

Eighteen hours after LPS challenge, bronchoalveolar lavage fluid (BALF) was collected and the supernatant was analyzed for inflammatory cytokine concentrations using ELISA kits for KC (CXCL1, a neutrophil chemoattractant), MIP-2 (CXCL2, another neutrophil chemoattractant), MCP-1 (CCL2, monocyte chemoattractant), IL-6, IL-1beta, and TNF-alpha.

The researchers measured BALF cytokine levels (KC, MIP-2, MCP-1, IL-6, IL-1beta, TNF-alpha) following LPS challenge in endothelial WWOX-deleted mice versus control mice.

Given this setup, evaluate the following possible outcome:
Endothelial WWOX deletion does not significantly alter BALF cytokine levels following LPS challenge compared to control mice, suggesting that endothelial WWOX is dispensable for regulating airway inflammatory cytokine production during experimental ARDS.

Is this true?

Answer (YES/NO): YES